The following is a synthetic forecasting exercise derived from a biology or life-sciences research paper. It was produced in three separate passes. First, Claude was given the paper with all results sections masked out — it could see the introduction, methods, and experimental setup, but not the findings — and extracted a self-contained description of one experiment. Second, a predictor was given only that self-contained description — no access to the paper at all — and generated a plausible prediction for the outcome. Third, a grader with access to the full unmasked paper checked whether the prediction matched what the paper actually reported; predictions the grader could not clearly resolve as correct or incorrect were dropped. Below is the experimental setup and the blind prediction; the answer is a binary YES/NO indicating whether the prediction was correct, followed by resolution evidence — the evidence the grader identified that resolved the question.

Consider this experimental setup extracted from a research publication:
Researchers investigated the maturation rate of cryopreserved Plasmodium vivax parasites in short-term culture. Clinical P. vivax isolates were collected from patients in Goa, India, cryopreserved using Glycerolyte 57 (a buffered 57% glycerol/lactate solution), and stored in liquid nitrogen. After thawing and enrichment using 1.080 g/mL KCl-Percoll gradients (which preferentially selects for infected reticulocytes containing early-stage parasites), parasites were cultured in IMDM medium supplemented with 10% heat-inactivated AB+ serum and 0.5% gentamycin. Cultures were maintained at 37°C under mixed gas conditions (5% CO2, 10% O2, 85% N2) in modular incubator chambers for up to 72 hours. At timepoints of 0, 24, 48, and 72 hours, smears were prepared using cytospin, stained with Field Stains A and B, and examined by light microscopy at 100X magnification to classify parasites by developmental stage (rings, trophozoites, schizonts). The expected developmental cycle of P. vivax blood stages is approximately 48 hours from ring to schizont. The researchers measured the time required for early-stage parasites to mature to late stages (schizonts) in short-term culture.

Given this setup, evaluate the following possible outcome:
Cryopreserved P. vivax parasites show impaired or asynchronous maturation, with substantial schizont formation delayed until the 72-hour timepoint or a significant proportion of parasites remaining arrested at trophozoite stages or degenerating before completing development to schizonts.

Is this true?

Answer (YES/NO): NO